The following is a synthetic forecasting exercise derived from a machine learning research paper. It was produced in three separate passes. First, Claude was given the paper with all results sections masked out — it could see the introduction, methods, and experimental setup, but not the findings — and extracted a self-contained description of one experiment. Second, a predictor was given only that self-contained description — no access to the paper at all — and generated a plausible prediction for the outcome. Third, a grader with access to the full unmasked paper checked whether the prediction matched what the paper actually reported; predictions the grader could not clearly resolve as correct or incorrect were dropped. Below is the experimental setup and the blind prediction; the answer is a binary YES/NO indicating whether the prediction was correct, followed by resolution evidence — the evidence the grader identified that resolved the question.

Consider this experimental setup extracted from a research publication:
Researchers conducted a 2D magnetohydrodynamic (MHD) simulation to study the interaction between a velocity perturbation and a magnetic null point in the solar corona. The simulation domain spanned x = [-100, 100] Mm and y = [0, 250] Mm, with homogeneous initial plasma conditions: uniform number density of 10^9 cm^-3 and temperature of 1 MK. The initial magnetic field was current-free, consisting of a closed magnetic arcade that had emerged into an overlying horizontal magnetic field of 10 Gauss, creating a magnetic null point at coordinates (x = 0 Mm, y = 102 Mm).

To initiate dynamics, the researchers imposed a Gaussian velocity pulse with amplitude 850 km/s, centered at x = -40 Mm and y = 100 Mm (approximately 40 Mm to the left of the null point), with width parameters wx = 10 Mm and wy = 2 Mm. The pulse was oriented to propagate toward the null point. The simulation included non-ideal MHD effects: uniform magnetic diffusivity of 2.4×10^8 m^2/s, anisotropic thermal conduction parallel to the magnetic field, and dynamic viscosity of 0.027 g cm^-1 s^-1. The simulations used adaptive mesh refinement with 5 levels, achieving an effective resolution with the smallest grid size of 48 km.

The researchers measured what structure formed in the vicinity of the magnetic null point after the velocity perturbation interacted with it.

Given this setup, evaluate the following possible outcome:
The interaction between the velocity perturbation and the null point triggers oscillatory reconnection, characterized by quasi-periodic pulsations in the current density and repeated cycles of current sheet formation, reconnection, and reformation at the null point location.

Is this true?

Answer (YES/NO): NO